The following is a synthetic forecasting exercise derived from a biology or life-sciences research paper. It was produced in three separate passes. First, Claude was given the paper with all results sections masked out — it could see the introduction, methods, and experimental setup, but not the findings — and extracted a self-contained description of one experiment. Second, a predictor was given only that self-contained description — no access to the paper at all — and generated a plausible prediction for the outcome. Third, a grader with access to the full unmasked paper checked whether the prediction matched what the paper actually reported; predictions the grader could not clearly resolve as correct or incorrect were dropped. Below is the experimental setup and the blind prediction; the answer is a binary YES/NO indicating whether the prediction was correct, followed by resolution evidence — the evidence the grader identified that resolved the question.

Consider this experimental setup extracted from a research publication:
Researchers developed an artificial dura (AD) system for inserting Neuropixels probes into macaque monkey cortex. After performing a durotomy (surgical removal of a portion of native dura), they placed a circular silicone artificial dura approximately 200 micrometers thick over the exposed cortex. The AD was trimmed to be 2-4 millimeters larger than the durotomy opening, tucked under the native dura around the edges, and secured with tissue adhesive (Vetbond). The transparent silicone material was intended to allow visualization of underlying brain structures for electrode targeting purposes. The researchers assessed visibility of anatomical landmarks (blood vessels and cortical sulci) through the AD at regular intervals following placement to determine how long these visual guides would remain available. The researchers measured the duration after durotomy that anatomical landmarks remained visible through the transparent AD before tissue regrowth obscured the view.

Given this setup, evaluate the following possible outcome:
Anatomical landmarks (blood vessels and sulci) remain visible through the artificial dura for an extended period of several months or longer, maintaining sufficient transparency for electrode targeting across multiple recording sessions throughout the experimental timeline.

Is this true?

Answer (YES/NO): NO